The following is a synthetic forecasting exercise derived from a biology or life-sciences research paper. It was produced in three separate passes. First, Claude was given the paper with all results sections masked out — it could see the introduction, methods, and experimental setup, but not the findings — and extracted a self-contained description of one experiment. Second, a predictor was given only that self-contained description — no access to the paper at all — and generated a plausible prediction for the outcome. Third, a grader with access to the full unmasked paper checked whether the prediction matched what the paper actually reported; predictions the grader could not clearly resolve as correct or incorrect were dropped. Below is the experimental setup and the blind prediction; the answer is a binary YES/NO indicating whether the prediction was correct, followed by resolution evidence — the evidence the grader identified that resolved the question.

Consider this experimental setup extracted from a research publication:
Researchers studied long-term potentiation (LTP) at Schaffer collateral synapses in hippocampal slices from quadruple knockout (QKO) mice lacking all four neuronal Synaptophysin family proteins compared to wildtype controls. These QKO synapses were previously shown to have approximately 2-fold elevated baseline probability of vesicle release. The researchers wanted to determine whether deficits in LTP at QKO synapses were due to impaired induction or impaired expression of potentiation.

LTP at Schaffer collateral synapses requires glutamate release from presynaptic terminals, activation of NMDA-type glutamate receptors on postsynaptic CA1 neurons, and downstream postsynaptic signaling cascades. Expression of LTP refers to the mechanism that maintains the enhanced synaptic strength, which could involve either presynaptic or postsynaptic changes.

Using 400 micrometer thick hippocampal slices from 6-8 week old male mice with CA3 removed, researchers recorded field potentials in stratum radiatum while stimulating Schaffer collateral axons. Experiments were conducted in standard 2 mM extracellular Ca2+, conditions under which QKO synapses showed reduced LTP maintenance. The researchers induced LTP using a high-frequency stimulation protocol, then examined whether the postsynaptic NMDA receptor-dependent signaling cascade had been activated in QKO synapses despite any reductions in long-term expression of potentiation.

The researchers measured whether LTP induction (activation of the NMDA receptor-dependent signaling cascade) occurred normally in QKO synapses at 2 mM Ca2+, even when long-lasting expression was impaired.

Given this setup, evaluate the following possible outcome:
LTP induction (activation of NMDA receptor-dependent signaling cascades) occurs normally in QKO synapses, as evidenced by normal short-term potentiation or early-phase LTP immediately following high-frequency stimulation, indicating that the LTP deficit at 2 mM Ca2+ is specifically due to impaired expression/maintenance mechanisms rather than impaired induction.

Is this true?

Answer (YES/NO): NO